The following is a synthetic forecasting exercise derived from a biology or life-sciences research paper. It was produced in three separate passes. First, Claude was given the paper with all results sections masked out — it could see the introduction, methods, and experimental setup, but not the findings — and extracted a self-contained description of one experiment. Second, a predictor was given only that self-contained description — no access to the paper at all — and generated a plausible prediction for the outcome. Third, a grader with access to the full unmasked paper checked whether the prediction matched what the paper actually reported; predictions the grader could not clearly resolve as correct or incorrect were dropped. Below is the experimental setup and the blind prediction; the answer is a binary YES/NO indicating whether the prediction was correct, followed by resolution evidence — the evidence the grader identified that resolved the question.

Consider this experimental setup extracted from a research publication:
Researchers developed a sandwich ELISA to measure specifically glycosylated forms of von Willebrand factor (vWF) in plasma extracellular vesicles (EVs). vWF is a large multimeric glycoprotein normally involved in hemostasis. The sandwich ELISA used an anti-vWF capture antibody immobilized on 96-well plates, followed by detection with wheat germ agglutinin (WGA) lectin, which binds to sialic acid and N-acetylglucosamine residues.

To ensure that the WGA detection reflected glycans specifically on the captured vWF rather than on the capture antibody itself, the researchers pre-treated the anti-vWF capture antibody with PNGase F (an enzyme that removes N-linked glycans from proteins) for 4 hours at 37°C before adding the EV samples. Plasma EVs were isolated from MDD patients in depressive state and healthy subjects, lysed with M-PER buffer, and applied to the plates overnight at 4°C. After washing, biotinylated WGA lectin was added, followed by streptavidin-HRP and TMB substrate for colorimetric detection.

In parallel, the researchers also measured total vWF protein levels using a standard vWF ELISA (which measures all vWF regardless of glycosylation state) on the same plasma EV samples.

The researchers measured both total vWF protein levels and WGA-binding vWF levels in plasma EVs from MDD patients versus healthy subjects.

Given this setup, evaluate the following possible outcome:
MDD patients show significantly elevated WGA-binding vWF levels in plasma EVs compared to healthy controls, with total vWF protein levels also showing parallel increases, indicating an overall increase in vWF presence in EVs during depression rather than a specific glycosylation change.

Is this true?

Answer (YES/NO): NO